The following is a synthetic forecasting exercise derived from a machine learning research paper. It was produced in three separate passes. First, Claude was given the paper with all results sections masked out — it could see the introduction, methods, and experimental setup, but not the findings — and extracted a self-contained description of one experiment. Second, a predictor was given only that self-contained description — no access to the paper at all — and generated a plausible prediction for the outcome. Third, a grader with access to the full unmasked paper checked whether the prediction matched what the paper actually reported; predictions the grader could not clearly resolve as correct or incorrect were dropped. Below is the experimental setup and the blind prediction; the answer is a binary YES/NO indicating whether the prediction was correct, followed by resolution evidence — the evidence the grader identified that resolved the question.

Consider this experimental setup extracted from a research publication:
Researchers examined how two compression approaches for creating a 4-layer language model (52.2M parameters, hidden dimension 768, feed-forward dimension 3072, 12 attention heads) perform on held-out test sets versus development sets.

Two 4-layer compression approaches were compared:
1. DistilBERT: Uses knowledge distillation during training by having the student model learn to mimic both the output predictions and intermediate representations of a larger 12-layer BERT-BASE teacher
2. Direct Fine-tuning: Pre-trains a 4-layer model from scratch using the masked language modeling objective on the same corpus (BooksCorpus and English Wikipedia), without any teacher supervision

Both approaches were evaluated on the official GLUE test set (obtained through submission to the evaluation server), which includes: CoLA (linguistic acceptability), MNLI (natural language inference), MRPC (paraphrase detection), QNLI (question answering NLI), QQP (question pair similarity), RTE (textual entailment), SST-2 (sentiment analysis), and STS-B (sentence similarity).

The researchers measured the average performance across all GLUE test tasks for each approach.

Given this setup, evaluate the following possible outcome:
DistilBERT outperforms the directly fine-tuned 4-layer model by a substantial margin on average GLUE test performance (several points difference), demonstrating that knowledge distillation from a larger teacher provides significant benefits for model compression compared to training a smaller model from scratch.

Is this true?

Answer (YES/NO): NO